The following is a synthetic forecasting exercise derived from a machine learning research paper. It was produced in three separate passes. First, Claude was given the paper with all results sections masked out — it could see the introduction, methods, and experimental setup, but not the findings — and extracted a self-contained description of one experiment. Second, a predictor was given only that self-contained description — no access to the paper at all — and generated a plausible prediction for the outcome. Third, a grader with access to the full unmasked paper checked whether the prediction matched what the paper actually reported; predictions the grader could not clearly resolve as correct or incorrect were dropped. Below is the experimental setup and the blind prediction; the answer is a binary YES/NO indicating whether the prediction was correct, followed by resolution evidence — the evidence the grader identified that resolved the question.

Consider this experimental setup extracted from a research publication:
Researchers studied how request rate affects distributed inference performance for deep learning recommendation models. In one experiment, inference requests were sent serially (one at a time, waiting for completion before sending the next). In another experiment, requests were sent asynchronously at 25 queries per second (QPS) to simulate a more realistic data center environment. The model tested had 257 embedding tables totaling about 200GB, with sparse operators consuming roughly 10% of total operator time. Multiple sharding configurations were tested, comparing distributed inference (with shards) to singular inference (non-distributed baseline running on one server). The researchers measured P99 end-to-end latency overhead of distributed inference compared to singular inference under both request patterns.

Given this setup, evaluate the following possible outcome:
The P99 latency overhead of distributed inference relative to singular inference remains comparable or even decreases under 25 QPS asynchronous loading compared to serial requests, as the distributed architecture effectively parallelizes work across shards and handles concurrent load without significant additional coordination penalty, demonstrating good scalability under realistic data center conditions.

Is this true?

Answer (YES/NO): YES